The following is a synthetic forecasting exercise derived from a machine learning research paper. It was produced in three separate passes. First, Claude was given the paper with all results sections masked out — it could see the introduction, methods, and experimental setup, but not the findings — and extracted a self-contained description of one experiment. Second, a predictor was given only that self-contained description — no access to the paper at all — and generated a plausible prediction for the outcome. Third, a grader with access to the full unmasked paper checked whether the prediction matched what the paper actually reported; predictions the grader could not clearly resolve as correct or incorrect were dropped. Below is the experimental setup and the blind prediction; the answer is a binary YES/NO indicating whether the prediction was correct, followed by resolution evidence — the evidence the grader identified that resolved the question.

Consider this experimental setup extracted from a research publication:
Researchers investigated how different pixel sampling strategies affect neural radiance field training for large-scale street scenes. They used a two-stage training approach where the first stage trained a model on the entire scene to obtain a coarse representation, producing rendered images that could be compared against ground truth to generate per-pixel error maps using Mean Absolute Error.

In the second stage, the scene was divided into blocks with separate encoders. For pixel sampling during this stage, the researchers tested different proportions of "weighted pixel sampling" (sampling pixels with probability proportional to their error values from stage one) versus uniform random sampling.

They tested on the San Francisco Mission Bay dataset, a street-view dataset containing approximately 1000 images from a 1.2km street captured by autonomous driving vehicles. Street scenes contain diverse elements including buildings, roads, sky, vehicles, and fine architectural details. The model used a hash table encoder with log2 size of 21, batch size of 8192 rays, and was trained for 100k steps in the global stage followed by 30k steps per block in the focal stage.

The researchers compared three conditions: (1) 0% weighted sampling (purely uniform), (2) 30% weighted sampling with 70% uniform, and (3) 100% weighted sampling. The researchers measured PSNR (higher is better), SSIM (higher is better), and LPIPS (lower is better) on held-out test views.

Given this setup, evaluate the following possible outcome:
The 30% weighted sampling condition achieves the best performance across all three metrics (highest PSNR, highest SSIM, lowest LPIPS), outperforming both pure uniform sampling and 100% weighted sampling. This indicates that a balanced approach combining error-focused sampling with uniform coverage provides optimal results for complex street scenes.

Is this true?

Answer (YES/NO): YES